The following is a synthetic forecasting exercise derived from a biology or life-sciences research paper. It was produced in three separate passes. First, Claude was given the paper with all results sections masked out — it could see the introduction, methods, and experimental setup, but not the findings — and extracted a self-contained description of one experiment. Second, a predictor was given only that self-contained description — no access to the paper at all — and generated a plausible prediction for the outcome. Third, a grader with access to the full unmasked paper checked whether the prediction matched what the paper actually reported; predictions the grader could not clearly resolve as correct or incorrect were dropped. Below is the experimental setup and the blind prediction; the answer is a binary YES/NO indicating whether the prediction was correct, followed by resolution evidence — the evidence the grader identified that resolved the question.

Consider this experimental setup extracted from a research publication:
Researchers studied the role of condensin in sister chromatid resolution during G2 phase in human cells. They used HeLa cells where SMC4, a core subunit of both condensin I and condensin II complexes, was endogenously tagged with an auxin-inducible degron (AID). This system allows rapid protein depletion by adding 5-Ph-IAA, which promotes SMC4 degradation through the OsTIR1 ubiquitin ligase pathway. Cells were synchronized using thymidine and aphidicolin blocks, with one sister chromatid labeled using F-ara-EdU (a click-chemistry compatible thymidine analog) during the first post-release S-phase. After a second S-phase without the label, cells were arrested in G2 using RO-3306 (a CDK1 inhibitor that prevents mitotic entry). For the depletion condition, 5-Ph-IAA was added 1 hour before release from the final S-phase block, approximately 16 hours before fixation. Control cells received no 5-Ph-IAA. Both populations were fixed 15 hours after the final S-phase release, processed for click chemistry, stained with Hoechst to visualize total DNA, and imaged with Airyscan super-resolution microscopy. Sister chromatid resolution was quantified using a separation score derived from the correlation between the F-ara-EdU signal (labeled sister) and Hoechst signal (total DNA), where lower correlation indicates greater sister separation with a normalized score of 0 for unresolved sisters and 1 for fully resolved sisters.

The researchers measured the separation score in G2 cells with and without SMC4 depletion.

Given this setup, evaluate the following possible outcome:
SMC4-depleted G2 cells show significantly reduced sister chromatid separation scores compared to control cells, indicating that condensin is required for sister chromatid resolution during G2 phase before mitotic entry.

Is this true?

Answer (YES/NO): NO